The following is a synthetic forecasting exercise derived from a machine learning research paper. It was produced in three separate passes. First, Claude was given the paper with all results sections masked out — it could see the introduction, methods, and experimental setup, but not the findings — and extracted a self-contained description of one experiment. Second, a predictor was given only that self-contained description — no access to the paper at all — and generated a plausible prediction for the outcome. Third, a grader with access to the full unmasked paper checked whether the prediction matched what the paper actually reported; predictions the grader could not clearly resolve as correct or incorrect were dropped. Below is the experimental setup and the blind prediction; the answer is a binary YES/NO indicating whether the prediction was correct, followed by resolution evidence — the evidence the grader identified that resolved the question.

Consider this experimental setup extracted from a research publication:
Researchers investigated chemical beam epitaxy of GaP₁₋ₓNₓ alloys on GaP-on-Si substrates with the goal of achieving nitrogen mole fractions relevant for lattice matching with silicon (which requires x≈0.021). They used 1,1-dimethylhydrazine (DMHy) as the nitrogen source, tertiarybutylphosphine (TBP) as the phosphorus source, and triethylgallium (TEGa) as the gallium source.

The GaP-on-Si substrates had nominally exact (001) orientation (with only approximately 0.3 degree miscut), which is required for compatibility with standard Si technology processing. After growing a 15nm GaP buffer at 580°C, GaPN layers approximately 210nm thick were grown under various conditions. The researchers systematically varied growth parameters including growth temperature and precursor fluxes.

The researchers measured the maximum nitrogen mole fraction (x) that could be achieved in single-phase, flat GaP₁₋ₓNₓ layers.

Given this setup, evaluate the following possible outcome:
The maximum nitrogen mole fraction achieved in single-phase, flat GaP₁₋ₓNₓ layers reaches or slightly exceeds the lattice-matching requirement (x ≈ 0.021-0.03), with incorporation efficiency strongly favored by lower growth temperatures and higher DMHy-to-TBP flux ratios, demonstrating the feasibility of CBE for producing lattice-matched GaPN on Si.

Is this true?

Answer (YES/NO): NO